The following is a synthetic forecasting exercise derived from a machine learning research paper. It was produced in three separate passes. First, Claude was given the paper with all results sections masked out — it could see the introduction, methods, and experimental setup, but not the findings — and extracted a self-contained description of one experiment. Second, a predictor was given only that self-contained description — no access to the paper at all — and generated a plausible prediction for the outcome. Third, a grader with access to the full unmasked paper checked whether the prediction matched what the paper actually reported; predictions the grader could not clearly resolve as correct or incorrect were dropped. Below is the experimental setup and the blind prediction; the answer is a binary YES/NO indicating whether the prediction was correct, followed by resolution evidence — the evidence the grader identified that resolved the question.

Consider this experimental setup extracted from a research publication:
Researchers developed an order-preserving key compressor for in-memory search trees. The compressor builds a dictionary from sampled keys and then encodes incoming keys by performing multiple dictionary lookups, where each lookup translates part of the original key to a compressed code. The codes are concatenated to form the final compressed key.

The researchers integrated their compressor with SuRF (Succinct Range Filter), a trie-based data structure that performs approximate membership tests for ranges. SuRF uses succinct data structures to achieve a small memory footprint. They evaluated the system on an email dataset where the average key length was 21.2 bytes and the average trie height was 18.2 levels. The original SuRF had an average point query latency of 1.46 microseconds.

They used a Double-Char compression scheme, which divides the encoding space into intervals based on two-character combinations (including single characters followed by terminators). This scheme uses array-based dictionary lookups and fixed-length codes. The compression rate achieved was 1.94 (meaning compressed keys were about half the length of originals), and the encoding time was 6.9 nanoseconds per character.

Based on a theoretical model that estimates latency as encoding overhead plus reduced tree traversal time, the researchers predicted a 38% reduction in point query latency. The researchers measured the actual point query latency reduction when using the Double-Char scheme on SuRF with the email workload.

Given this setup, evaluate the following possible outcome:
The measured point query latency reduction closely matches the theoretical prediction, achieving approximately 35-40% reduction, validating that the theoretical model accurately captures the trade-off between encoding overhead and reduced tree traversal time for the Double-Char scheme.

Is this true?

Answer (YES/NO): NO